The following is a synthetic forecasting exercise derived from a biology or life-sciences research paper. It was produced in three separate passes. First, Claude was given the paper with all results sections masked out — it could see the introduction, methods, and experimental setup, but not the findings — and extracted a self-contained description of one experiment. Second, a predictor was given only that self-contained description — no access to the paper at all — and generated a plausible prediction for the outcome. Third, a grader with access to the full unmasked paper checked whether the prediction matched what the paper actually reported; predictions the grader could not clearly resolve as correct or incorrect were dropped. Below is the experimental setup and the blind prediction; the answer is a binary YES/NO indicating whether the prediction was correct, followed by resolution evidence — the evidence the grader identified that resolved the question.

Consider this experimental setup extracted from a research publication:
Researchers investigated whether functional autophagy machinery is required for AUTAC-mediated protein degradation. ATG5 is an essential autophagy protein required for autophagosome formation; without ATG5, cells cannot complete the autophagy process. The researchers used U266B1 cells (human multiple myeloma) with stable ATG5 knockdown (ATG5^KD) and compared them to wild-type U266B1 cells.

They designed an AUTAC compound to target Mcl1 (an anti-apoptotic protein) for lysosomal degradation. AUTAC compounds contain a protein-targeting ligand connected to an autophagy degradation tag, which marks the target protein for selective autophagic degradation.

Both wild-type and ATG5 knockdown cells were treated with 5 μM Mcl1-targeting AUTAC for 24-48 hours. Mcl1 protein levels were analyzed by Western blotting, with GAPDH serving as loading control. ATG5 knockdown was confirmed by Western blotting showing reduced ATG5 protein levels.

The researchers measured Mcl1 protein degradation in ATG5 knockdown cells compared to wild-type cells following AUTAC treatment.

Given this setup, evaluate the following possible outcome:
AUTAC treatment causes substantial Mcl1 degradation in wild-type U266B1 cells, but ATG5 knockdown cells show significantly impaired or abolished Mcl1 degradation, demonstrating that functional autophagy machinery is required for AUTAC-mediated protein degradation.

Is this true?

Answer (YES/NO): YES